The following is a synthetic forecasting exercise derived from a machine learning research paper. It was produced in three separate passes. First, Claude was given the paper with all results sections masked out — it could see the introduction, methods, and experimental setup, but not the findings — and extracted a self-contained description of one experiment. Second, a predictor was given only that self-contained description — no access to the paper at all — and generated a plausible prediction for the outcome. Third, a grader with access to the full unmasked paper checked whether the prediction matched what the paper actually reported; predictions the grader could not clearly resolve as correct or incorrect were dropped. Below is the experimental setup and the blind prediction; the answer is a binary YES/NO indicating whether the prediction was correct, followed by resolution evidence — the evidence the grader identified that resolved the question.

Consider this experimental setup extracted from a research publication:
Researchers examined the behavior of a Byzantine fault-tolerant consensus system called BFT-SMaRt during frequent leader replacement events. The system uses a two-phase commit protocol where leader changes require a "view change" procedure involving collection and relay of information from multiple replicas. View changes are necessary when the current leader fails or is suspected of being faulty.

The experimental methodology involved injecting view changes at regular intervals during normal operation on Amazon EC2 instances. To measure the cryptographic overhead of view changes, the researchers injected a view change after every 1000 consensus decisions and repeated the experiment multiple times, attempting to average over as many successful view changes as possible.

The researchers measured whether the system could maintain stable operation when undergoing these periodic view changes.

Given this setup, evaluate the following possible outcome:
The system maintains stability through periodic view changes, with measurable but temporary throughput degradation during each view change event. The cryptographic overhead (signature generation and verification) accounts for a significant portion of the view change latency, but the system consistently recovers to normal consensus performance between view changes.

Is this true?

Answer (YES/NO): NO